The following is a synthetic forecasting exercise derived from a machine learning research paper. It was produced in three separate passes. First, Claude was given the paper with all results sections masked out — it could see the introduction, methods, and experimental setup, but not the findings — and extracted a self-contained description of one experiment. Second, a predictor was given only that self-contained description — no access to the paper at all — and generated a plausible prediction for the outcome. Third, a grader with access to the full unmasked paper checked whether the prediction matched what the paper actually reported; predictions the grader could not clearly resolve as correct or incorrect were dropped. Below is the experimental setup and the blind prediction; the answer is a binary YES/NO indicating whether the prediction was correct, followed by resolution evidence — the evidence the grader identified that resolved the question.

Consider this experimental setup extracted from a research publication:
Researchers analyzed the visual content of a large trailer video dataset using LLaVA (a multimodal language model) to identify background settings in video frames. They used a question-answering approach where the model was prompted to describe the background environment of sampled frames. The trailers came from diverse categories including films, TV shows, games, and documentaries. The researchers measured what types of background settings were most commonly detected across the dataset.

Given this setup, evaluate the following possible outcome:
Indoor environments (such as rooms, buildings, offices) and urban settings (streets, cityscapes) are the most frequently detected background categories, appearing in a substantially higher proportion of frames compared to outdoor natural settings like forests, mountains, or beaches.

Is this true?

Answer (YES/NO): YES